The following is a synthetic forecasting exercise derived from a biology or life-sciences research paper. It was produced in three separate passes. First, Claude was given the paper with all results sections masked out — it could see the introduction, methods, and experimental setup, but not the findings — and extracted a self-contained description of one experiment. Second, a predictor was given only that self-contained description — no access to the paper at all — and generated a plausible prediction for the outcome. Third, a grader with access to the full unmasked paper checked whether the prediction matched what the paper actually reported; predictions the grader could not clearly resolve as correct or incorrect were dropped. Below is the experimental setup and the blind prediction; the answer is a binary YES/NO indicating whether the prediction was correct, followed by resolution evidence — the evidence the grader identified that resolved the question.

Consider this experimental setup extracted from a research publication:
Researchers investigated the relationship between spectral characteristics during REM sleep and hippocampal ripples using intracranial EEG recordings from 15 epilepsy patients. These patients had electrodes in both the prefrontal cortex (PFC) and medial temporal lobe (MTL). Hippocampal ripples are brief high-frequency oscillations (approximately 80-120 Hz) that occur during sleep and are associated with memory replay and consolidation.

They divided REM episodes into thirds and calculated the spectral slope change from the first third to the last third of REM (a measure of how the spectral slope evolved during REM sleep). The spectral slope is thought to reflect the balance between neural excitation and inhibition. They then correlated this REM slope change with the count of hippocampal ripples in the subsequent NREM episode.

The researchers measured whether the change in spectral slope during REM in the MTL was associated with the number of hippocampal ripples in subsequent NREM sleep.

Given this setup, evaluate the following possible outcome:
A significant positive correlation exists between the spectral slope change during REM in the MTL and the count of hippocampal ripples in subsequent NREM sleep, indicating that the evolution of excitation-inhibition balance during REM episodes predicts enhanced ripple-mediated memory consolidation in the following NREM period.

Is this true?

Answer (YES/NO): NO